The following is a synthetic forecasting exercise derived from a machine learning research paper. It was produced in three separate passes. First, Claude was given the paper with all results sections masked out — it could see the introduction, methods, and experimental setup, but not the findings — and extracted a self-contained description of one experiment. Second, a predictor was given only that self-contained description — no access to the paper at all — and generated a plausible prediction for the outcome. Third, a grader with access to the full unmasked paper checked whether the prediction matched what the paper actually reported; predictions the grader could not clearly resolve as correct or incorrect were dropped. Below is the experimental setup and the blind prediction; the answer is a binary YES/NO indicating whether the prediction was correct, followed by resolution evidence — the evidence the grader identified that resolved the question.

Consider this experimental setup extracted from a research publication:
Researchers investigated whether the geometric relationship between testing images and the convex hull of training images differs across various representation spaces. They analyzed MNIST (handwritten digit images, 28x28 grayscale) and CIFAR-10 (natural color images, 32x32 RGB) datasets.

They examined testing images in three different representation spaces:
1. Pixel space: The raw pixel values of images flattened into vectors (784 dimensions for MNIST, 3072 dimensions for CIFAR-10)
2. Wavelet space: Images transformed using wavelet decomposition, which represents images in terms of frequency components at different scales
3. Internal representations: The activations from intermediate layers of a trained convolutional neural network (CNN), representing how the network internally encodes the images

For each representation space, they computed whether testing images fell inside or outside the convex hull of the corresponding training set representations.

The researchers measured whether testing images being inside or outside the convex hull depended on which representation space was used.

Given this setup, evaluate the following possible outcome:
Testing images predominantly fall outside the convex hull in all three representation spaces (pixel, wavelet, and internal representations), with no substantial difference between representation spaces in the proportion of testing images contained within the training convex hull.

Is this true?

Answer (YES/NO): YES